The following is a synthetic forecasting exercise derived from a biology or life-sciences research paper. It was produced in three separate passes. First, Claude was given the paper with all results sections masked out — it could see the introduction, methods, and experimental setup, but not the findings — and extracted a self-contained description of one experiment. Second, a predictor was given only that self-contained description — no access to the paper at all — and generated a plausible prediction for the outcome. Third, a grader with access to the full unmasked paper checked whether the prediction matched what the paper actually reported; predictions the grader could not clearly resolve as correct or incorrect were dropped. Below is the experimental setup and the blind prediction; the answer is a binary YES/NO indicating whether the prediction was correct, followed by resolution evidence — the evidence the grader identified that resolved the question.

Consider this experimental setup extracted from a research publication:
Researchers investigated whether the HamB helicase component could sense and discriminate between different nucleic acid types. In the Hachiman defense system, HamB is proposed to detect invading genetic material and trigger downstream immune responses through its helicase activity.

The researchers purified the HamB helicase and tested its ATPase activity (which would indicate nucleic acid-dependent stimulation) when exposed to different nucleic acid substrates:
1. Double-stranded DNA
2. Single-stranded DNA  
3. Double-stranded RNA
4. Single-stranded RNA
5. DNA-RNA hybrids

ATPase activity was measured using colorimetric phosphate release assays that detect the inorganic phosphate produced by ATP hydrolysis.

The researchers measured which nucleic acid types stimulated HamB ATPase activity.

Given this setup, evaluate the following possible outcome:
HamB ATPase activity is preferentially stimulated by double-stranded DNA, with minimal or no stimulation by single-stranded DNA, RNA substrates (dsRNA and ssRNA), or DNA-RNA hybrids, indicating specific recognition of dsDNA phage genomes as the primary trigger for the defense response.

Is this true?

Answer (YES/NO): NO